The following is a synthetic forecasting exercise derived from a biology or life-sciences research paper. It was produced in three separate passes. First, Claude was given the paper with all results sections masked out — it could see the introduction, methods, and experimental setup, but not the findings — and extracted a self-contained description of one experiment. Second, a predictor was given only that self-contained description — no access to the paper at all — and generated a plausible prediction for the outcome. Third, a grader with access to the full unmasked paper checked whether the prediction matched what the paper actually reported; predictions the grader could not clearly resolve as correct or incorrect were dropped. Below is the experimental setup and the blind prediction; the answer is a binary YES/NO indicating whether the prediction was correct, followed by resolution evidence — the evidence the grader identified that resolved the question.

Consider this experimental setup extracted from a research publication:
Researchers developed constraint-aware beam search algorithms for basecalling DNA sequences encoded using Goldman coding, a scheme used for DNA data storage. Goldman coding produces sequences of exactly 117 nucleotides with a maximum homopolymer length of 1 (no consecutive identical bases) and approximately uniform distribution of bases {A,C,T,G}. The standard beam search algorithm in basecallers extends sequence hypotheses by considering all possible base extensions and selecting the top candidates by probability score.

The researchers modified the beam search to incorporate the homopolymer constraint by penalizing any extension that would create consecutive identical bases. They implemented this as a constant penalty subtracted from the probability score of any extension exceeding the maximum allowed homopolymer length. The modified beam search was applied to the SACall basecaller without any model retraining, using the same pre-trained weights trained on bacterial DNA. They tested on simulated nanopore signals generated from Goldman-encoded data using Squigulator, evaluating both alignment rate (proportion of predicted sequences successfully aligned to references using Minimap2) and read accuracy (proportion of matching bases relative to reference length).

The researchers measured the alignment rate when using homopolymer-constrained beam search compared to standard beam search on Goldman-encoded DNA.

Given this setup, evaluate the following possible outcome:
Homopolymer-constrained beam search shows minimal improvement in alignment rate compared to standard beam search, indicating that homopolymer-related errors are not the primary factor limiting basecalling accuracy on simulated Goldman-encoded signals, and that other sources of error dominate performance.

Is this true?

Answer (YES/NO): NO